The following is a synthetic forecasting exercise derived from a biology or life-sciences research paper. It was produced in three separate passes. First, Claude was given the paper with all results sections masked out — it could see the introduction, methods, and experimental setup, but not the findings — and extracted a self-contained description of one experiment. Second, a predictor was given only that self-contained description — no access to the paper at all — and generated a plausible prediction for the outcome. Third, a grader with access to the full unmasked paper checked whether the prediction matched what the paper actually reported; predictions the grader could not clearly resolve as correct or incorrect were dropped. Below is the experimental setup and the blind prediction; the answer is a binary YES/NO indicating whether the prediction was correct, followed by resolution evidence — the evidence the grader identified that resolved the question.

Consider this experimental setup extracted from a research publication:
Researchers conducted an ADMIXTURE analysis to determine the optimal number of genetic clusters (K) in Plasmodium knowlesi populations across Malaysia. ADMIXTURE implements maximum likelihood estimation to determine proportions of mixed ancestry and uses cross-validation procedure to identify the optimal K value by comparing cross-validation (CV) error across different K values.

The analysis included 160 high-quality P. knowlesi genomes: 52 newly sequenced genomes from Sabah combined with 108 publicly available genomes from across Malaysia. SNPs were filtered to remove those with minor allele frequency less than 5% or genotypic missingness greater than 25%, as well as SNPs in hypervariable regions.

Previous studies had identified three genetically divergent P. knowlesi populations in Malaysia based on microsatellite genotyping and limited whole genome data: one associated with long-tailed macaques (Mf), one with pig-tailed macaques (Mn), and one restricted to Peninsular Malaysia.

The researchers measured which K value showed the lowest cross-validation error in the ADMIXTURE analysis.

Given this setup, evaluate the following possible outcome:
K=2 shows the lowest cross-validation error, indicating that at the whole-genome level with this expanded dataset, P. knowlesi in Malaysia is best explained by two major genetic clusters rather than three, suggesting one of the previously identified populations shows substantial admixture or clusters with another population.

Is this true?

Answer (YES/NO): NO